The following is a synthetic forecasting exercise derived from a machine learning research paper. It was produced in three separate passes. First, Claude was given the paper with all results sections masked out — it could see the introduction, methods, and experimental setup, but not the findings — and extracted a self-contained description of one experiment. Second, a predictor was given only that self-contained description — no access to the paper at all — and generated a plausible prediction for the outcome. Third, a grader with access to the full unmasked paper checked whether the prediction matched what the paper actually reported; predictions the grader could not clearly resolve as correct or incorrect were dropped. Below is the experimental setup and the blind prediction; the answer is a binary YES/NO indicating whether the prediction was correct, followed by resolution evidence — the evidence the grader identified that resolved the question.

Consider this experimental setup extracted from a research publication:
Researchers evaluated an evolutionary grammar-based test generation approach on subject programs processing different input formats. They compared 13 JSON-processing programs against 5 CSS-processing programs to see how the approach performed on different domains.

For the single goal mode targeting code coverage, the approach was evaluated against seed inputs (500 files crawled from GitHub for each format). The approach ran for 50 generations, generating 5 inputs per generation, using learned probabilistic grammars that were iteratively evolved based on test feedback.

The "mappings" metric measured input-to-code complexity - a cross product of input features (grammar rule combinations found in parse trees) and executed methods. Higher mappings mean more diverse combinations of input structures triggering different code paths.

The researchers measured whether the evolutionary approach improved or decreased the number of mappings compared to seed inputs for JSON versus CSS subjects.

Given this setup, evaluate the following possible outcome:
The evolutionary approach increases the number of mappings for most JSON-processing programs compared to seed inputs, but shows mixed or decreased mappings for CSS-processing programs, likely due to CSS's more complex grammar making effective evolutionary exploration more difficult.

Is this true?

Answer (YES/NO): YES